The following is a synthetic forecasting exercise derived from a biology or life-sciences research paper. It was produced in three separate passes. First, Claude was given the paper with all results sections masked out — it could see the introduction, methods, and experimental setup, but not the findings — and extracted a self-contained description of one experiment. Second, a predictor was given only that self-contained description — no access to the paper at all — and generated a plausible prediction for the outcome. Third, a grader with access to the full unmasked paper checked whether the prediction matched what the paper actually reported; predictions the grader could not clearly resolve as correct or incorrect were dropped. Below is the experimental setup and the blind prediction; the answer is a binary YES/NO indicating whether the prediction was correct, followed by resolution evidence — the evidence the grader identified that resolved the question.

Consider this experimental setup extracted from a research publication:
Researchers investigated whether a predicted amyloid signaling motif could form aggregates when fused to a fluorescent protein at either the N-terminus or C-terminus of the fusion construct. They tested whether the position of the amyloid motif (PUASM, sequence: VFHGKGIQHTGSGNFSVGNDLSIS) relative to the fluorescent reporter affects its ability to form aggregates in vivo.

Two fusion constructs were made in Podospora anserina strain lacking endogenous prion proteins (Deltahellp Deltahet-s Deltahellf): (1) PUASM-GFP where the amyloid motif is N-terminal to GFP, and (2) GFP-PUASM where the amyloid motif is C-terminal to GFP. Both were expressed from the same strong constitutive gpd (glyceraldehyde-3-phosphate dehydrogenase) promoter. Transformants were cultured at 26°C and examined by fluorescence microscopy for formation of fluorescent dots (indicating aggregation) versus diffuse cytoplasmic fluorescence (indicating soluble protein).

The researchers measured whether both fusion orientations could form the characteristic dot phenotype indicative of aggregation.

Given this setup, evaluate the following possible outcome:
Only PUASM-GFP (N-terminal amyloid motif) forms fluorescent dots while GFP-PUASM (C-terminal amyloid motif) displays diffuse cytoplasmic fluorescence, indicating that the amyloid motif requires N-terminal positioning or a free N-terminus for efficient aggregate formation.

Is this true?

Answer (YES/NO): NO